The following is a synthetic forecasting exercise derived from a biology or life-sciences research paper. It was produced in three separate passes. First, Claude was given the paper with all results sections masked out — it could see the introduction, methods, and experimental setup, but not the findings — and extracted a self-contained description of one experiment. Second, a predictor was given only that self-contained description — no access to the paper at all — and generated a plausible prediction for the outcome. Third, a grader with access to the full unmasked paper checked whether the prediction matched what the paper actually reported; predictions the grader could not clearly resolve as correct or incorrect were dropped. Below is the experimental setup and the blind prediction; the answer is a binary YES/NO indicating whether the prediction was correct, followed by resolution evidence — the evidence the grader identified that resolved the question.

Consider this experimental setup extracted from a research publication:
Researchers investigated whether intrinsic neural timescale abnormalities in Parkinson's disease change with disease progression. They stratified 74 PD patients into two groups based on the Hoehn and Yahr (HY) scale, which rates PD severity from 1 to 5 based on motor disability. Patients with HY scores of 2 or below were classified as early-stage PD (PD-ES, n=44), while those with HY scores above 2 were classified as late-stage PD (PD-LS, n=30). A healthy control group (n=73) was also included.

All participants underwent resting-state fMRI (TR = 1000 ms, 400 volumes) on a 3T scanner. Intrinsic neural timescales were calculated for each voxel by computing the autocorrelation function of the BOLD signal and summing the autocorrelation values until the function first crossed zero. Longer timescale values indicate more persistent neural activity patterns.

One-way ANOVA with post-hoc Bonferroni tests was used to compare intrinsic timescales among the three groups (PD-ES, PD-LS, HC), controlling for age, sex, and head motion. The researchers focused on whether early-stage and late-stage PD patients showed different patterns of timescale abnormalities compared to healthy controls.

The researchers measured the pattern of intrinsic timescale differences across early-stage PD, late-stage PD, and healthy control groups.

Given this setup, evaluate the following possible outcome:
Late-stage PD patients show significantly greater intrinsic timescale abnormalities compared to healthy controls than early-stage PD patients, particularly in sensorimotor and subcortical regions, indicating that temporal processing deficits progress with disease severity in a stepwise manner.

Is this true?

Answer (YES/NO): NO